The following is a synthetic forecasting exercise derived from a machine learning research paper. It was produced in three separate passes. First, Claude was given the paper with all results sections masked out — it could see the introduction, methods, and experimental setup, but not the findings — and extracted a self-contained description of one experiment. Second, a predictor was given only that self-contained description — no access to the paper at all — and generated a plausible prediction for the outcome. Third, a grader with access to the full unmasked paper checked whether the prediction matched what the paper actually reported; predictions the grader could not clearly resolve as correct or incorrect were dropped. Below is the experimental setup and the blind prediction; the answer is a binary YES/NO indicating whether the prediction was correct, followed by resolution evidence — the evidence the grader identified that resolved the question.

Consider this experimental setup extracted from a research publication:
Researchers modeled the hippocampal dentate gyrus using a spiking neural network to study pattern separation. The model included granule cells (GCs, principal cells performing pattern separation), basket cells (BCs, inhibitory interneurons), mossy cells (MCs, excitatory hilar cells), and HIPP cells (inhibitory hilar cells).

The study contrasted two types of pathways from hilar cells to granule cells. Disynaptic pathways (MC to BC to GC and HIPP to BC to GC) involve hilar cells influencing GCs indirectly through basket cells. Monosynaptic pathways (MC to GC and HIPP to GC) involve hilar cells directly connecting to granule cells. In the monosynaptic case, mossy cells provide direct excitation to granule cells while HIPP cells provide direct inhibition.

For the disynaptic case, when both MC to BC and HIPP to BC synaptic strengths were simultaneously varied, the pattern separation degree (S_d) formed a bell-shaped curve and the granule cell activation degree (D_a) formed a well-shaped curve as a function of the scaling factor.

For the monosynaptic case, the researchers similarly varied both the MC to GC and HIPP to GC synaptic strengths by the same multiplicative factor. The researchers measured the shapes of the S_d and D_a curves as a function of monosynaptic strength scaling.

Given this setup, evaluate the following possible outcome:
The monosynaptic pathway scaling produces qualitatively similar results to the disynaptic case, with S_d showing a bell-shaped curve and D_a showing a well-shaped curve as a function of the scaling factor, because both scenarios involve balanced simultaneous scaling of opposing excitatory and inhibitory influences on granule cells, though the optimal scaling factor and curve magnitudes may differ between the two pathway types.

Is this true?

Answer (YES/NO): NO